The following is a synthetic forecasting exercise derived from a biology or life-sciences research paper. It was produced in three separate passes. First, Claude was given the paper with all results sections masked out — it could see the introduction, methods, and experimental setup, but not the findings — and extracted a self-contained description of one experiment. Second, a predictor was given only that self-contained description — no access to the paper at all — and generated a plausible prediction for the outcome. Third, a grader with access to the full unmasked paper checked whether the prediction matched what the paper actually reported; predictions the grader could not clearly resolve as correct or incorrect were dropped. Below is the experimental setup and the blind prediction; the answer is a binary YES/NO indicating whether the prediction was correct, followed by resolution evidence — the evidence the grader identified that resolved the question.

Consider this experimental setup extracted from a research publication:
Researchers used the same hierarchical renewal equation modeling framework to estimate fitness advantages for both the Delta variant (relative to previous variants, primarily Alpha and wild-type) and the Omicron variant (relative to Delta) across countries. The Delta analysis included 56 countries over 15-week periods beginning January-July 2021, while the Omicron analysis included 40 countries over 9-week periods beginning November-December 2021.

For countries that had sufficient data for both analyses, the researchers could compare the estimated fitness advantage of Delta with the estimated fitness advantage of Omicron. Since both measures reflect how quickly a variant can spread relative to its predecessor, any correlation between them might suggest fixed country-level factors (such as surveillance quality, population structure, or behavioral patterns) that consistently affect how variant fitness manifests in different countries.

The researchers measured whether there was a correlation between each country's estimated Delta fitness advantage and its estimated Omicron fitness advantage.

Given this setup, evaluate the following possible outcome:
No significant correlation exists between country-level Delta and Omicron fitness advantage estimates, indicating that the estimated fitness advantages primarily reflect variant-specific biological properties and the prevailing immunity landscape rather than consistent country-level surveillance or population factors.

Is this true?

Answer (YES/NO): NO